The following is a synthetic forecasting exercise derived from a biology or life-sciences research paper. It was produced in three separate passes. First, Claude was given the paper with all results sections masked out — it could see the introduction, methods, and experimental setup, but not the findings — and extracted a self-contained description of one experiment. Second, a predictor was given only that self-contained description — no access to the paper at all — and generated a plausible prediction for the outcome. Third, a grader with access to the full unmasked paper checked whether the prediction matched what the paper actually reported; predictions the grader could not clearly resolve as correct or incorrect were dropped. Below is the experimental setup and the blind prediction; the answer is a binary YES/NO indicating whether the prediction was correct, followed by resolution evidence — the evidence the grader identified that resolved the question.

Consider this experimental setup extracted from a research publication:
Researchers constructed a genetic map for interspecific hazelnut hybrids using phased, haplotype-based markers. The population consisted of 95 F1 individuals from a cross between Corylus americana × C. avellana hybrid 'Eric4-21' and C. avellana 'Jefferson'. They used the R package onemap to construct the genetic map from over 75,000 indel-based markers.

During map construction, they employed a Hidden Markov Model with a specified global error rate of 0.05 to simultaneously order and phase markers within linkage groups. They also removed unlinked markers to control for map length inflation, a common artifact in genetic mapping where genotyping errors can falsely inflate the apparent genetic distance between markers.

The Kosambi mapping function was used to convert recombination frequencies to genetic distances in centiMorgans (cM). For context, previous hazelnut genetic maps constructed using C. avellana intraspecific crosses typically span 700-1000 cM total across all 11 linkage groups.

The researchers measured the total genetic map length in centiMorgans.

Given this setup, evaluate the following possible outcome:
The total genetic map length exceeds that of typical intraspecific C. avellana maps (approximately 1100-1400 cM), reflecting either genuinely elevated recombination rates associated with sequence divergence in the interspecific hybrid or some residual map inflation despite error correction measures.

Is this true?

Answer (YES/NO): NO